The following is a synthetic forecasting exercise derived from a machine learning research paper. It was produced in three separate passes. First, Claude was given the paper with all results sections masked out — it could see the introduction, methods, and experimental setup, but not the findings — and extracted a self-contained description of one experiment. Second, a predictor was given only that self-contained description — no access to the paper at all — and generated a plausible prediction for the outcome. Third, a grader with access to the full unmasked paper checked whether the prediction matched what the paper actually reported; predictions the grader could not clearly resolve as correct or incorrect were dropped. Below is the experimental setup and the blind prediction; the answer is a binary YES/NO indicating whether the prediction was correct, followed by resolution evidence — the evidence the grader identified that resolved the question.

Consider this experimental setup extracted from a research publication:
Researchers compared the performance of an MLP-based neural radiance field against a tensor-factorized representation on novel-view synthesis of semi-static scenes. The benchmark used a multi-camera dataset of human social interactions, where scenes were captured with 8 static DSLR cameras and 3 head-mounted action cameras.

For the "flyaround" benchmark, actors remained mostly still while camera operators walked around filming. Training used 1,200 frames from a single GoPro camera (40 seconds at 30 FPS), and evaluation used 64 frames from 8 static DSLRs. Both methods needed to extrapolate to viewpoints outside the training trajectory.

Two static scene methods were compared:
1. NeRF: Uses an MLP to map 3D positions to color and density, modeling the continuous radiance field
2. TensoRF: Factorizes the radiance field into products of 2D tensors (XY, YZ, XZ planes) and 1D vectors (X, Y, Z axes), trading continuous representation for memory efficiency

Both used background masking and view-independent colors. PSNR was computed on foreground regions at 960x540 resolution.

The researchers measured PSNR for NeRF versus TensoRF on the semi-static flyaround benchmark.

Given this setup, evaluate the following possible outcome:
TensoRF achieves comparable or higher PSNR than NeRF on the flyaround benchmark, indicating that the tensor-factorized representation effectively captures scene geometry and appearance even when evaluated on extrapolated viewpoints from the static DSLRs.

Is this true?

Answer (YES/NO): YES